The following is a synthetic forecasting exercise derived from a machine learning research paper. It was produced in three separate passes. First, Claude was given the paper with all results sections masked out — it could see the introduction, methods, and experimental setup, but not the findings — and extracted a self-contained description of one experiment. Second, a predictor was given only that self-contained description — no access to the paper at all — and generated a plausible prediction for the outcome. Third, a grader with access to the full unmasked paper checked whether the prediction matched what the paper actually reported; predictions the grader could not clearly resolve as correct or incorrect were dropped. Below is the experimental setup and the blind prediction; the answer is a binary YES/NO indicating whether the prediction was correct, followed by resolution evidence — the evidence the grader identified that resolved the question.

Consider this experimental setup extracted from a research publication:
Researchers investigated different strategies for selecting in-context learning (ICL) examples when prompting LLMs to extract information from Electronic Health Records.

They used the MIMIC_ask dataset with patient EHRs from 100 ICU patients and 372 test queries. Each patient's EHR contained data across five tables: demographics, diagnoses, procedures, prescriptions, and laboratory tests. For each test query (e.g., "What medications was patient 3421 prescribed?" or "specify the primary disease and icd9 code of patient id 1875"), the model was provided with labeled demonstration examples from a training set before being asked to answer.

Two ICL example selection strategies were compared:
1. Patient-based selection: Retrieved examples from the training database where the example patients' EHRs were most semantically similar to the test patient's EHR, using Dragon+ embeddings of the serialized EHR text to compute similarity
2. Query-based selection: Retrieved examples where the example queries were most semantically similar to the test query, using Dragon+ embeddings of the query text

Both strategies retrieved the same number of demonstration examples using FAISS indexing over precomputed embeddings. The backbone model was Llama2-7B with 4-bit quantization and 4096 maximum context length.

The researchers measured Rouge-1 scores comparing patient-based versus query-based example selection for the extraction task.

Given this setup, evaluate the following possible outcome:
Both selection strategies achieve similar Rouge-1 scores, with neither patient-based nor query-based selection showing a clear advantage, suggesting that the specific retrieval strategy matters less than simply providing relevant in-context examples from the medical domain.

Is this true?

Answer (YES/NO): NO